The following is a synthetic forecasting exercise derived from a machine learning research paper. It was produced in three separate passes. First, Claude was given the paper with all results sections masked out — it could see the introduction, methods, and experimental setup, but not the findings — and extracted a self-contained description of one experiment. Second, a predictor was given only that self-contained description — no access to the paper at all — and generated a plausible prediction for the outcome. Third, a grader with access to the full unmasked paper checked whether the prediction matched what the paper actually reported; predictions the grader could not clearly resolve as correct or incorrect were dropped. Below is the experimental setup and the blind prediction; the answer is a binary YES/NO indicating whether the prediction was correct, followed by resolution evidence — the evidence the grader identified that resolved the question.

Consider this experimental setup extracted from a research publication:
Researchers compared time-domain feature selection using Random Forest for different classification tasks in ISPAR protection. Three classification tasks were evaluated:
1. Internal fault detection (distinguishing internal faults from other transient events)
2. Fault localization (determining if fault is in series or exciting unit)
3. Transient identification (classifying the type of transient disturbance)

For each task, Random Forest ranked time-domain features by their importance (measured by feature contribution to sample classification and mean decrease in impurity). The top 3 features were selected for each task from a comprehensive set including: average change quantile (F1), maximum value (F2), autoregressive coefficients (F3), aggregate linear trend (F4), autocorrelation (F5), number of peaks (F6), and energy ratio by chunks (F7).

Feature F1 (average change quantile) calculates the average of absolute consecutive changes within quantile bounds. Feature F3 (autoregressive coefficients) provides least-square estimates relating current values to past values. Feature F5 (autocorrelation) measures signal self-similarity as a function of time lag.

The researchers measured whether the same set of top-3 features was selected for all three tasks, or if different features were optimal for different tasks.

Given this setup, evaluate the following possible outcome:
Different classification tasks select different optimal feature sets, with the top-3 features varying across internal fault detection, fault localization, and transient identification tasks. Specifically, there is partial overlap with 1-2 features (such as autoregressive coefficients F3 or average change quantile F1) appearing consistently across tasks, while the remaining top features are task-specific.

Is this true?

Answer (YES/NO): NO